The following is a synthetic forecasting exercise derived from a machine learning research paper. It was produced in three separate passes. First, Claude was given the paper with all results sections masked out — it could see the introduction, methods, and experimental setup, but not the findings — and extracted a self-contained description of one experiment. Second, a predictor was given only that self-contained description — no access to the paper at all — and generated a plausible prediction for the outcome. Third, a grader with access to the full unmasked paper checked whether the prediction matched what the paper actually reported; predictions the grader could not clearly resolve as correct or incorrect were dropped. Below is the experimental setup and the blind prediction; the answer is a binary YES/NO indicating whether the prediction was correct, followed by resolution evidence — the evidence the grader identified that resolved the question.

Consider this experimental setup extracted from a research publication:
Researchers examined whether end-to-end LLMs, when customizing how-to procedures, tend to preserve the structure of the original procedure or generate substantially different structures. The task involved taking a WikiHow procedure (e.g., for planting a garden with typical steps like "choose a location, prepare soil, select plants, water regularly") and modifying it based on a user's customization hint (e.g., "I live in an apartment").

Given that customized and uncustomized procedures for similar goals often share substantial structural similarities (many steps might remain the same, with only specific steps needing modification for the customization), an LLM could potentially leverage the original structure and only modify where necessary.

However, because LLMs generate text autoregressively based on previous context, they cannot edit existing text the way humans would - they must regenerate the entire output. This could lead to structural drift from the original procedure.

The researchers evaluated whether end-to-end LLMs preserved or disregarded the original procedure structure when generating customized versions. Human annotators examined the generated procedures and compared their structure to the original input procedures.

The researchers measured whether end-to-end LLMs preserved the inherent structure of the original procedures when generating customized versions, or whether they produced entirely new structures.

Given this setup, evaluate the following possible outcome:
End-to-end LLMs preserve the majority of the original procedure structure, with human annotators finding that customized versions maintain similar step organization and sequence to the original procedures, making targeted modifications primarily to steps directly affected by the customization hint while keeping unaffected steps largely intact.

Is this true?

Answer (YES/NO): NO